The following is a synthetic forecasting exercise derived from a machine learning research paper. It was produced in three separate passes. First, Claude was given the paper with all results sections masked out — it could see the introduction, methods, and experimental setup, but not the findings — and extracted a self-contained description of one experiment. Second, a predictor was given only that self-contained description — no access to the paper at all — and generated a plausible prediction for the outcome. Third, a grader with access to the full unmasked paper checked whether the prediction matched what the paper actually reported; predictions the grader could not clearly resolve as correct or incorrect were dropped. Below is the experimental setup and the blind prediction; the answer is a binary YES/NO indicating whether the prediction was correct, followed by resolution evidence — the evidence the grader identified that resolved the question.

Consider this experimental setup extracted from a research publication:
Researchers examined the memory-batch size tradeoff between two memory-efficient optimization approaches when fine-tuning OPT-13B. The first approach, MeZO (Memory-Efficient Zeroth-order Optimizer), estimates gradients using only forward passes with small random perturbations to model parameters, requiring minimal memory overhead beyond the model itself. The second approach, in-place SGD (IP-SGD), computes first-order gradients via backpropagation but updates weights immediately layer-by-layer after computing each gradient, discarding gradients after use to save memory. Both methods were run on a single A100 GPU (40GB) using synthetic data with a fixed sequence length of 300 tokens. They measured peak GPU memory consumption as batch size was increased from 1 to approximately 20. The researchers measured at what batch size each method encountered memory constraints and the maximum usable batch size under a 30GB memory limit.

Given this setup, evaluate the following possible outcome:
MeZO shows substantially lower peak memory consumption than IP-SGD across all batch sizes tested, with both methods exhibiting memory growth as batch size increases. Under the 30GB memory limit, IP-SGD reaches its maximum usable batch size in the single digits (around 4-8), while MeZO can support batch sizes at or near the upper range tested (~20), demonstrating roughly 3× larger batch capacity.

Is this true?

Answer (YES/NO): NO